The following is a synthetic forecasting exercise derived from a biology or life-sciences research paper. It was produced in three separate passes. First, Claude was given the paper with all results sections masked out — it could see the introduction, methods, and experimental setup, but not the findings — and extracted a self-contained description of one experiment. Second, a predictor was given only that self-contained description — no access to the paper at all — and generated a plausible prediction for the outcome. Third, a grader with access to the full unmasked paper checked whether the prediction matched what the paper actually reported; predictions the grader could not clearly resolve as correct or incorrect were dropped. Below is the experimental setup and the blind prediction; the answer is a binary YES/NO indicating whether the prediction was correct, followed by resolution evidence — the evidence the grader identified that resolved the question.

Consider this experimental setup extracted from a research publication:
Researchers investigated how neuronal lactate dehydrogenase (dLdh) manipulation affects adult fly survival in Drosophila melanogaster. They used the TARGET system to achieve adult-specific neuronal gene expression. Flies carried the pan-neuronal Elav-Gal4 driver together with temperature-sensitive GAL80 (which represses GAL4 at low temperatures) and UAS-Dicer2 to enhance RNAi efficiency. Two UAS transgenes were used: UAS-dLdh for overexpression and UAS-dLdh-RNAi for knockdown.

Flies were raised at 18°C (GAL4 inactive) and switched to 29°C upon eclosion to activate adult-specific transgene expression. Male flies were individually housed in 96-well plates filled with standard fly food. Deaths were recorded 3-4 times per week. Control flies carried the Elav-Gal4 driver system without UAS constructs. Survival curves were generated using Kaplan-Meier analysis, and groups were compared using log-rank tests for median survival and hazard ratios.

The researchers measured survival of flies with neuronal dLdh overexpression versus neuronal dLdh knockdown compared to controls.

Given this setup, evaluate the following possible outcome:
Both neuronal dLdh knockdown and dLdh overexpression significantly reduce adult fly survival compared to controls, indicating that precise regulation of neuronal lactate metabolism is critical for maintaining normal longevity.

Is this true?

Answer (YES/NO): YES